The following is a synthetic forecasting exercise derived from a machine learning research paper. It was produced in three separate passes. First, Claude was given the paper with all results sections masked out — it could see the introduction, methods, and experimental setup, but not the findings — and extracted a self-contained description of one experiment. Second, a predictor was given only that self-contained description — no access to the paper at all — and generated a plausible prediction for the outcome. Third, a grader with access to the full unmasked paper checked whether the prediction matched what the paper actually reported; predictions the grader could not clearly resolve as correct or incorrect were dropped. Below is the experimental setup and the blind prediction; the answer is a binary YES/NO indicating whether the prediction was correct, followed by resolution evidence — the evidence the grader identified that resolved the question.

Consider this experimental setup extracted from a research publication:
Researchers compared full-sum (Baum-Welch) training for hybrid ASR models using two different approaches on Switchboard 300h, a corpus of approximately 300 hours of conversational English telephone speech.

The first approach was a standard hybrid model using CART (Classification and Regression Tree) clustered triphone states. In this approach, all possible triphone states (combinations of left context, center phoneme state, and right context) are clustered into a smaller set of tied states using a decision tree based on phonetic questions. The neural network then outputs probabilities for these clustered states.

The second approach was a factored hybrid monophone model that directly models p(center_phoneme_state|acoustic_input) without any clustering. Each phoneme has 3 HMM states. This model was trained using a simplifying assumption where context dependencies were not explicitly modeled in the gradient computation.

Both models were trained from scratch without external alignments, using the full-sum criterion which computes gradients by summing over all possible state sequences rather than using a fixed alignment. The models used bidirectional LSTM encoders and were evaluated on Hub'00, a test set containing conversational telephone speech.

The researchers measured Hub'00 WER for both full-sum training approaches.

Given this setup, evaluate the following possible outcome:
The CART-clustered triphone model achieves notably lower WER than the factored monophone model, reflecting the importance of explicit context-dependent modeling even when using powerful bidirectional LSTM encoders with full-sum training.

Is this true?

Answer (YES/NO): NO